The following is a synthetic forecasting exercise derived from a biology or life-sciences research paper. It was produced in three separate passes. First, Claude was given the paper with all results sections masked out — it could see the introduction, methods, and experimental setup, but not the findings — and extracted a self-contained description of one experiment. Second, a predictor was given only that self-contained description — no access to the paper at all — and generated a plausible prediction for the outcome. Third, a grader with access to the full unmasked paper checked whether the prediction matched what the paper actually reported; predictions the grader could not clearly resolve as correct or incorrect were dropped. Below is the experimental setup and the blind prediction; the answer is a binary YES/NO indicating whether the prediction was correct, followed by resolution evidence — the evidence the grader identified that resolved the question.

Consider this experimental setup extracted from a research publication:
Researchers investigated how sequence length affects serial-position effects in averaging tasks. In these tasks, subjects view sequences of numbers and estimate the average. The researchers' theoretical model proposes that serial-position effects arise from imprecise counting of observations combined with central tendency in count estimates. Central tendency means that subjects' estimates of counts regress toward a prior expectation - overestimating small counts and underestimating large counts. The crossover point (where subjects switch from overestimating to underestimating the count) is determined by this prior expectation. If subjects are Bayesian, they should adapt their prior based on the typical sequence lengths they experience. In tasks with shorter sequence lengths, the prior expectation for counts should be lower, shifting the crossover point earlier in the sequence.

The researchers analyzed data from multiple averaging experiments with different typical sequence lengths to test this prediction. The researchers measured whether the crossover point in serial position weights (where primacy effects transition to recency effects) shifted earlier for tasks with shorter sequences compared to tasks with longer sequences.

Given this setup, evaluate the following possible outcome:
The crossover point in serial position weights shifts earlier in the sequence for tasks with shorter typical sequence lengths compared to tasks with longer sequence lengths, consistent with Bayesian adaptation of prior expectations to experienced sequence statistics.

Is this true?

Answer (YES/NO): YES